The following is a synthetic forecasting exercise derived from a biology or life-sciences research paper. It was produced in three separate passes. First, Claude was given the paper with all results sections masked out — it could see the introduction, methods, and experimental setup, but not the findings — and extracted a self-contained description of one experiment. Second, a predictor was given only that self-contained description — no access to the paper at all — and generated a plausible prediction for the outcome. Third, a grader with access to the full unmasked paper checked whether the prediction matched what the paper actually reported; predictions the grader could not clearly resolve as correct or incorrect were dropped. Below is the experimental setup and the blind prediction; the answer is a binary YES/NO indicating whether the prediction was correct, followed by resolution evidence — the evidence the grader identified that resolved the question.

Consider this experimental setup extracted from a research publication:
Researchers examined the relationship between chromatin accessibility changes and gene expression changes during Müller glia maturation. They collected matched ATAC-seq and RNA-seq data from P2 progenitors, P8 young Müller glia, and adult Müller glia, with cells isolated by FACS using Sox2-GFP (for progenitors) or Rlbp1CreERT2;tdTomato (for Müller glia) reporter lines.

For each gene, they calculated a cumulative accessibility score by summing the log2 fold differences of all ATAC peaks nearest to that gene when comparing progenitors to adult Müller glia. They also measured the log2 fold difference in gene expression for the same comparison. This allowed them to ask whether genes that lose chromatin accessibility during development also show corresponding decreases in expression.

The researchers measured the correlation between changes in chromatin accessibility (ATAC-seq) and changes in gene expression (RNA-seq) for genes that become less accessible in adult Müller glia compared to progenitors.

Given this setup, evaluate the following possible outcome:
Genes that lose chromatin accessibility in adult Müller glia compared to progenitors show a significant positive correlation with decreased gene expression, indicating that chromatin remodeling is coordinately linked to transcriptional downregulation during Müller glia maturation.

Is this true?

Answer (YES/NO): NO